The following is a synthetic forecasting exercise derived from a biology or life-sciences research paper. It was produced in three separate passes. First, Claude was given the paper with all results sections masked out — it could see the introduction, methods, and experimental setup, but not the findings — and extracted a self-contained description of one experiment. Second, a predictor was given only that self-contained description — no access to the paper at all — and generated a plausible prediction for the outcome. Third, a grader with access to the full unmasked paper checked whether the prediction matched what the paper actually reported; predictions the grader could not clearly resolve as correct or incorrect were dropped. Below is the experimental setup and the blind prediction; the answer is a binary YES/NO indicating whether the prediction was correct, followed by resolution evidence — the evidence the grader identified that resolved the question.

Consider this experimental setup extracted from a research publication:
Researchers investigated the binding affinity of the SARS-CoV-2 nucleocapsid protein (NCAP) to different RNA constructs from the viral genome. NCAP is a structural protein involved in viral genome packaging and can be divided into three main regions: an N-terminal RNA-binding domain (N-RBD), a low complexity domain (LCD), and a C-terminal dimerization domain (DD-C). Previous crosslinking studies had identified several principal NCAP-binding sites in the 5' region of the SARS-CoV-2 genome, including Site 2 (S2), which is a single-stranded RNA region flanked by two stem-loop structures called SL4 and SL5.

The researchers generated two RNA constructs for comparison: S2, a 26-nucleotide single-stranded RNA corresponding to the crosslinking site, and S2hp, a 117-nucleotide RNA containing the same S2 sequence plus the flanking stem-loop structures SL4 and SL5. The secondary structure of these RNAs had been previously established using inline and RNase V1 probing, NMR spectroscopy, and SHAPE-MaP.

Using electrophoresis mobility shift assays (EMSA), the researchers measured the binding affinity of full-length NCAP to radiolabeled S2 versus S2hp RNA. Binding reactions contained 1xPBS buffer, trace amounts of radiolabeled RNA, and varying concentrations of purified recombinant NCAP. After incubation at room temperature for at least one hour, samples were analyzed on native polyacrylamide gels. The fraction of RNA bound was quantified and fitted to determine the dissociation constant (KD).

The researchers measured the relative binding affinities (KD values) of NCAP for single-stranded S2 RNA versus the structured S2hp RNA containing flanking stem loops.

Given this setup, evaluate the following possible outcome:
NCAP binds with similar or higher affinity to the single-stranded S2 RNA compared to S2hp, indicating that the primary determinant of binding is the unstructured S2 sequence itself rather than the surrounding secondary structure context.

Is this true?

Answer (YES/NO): NO